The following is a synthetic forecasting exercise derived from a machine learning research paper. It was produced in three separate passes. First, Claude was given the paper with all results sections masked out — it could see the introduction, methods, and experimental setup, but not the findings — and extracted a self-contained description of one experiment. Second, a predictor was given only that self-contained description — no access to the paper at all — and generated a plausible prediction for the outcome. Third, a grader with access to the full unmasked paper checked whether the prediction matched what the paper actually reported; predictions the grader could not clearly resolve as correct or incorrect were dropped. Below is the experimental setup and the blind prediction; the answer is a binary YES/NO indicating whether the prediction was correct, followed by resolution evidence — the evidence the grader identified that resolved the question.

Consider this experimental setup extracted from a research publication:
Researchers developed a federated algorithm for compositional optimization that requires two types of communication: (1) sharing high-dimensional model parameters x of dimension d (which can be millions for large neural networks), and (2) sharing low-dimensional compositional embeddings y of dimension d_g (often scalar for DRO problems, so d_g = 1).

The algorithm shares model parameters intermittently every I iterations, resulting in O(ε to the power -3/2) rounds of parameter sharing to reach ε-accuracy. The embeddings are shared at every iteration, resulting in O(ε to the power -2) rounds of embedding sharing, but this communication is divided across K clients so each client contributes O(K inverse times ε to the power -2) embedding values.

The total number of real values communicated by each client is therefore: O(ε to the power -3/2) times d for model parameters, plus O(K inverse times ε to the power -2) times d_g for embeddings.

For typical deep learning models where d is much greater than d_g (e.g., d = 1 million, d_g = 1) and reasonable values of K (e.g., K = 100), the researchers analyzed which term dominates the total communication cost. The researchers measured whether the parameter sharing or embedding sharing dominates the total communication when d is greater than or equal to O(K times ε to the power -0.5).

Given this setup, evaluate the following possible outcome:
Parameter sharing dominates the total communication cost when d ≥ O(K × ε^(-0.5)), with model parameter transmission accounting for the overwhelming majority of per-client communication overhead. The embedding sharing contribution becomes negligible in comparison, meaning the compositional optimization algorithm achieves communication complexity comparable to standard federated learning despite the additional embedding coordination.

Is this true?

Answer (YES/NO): YES